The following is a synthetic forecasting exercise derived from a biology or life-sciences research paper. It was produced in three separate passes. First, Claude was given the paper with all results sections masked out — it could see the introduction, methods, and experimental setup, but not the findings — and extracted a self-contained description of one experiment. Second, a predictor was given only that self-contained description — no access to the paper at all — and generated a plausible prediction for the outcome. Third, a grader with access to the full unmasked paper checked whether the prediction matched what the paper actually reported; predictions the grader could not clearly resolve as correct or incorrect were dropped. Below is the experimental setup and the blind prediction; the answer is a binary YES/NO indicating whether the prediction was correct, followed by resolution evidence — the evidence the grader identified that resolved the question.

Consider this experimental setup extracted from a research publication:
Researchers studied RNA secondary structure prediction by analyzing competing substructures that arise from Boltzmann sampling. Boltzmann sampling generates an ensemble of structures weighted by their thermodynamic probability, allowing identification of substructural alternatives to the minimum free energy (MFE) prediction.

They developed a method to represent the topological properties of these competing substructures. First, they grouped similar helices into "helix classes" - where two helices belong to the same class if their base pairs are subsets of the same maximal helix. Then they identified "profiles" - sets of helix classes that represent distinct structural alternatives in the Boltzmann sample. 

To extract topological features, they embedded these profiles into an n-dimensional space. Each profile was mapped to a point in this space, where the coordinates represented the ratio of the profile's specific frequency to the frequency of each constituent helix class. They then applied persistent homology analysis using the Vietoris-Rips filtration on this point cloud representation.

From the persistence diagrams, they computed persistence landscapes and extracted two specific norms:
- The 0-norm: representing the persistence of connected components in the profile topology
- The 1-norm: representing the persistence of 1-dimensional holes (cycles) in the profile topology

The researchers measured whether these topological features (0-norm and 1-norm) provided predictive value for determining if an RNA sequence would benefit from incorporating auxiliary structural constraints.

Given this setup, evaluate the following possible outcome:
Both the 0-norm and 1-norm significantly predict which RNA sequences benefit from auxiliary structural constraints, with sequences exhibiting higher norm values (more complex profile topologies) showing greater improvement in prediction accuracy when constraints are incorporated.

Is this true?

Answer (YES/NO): NO